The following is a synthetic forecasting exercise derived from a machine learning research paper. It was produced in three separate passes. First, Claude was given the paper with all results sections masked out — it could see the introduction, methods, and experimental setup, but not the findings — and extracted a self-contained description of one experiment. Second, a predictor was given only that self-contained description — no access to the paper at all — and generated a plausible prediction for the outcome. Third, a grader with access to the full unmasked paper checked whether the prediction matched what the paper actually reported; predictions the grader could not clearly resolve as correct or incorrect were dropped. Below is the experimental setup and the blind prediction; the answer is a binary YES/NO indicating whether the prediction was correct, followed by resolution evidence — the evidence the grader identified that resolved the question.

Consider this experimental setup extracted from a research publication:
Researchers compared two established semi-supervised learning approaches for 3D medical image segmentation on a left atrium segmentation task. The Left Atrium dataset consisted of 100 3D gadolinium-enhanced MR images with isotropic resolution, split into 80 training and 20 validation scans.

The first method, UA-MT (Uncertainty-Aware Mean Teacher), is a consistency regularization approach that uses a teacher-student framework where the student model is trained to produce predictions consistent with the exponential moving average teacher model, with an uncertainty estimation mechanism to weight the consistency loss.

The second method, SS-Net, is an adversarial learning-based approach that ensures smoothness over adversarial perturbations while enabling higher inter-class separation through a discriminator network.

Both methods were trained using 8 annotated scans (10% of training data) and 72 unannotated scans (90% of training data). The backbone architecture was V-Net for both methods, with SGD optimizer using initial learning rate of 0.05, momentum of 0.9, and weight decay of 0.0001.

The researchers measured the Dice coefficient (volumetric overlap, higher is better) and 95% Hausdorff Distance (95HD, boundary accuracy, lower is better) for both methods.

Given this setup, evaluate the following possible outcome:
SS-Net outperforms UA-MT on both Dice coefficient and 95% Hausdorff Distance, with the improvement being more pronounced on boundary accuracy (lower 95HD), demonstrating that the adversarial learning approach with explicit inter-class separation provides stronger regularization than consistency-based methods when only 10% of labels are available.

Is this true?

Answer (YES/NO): YES